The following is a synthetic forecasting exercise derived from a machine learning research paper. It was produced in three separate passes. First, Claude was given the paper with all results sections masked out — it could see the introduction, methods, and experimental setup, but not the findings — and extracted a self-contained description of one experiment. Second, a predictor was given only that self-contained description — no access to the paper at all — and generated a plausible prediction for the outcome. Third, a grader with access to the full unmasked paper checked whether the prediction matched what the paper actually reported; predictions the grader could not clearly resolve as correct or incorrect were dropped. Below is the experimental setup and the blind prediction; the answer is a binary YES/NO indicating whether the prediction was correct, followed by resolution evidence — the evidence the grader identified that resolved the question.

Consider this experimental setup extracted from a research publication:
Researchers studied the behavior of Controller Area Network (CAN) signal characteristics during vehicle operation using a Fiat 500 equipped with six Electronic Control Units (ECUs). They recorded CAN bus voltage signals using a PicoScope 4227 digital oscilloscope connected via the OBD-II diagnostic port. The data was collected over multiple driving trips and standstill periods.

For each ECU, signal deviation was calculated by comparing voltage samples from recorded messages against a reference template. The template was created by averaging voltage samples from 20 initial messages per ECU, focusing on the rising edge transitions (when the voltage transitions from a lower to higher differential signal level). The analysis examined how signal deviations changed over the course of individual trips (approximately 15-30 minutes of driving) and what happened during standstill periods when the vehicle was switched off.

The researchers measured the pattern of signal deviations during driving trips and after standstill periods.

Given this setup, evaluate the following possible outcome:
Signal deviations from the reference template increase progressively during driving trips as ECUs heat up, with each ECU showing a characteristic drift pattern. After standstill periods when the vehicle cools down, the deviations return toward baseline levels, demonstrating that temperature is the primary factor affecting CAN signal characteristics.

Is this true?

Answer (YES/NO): NO